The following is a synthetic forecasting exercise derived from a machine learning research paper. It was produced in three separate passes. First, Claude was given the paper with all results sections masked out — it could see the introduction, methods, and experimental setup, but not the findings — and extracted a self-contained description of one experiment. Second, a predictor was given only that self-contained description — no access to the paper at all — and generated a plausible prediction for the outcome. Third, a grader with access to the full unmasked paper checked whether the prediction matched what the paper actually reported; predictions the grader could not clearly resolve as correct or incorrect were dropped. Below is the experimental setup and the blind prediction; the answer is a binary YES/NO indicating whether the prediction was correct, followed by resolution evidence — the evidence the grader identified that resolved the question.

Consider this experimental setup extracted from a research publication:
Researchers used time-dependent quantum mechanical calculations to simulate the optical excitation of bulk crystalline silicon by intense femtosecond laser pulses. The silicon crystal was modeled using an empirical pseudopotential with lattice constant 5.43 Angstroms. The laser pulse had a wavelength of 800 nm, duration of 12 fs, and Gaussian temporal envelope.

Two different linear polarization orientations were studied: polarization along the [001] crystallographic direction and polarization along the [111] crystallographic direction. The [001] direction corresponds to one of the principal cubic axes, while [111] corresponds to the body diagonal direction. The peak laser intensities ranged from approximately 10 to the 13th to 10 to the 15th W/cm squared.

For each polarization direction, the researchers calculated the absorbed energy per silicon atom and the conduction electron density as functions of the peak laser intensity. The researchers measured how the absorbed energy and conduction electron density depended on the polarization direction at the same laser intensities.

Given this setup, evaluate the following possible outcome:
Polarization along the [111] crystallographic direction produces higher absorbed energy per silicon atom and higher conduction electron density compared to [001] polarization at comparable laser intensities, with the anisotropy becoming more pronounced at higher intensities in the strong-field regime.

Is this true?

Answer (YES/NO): NO